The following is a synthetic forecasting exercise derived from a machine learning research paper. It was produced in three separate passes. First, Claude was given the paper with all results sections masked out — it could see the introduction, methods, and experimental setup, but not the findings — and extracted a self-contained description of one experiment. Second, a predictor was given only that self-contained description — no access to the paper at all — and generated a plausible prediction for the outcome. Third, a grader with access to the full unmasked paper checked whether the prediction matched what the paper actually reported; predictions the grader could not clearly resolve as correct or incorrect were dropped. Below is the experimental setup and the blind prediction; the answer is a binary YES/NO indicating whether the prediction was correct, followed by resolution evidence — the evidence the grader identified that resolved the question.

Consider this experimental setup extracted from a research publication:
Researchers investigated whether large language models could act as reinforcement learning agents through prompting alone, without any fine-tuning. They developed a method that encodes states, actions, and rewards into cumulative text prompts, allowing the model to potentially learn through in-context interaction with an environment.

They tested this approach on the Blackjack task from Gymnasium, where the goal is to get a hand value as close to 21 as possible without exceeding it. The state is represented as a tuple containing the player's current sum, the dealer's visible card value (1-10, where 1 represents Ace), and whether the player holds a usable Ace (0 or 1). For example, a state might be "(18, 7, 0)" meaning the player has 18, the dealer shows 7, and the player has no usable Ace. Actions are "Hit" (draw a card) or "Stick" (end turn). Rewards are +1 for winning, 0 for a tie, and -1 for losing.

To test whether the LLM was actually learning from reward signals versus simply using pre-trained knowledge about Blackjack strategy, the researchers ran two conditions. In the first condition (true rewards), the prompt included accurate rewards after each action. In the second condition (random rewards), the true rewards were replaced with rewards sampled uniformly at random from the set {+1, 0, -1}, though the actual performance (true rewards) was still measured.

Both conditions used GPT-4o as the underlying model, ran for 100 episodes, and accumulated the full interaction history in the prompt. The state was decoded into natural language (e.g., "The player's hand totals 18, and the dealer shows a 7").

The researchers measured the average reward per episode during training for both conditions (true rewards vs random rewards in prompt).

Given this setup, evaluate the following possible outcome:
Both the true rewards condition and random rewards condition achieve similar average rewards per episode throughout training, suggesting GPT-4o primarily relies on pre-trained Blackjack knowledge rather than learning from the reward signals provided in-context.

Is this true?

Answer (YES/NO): NO